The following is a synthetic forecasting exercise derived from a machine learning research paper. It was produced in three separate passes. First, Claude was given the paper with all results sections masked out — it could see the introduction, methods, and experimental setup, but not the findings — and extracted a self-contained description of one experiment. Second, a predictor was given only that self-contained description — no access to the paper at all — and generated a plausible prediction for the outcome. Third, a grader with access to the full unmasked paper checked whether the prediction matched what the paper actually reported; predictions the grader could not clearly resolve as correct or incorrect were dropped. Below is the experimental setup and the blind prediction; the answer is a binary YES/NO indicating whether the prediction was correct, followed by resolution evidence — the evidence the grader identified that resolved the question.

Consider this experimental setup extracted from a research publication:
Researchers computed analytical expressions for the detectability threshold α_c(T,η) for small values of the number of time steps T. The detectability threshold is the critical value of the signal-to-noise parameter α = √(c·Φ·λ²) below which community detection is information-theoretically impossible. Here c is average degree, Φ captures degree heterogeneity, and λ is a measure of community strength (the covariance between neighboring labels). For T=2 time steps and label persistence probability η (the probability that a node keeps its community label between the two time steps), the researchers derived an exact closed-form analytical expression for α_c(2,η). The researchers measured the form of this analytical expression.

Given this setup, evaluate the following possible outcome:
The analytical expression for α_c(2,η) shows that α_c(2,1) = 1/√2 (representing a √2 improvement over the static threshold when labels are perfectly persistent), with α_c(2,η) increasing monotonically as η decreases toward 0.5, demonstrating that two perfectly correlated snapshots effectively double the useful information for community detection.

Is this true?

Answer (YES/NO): YES